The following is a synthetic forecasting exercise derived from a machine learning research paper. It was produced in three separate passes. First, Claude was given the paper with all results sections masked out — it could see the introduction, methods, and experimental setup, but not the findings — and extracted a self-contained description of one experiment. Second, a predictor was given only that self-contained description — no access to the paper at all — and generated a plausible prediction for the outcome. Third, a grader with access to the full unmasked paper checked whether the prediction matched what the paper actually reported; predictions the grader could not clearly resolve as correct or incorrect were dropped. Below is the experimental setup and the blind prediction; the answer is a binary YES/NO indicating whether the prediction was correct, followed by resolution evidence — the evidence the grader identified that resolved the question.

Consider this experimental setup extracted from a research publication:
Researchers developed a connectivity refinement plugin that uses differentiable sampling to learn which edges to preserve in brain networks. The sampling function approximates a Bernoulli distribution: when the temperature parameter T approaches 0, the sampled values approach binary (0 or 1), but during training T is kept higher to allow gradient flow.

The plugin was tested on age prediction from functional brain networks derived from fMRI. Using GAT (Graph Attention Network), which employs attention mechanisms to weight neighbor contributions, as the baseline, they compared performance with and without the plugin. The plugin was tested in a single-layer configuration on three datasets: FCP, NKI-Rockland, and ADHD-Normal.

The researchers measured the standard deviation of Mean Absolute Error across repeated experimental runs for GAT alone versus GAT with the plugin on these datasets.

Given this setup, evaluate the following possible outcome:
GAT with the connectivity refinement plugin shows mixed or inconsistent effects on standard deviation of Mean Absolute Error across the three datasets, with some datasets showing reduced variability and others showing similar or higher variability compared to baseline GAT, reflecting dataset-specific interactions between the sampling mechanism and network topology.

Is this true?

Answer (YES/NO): YES